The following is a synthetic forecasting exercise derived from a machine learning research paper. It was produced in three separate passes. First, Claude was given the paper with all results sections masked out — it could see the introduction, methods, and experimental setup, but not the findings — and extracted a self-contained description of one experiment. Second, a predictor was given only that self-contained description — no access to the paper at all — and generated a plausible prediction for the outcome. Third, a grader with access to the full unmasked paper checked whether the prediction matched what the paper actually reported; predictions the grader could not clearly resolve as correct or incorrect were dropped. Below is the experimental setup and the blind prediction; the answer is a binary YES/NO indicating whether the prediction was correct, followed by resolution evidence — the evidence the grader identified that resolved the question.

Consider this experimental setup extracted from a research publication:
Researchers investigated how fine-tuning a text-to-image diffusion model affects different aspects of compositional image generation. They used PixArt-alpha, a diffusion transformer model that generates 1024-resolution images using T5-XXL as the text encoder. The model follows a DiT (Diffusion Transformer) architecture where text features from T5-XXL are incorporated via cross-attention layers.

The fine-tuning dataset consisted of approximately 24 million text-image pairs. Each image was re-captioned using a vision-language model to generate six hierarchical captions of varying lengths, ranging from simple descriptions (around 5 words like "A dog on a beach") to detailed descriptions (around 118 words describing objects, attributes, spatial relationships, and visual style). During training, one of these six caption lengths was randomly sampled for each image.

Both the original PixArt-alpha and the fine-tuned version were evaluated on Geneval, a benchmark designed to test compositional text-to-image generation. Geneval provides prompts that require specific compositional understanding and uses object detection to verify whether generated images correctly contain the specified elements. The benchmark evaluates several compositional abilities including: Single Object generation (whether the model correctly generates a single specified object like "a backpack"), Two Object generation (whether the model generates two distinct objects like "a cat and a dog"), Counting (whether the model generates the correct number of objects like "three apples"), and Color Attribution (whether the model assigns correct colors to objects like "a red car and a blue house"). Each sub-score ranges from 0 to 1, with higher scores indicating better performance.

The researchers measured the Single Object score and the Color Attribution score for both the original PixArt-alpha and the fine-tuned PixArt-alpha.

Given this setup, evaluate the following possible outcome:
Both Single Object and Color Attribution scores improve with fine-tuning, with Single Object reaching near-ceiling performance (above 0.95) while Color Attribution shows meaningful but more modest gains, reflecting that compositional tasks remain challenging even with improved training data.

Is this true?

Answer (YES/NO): NO